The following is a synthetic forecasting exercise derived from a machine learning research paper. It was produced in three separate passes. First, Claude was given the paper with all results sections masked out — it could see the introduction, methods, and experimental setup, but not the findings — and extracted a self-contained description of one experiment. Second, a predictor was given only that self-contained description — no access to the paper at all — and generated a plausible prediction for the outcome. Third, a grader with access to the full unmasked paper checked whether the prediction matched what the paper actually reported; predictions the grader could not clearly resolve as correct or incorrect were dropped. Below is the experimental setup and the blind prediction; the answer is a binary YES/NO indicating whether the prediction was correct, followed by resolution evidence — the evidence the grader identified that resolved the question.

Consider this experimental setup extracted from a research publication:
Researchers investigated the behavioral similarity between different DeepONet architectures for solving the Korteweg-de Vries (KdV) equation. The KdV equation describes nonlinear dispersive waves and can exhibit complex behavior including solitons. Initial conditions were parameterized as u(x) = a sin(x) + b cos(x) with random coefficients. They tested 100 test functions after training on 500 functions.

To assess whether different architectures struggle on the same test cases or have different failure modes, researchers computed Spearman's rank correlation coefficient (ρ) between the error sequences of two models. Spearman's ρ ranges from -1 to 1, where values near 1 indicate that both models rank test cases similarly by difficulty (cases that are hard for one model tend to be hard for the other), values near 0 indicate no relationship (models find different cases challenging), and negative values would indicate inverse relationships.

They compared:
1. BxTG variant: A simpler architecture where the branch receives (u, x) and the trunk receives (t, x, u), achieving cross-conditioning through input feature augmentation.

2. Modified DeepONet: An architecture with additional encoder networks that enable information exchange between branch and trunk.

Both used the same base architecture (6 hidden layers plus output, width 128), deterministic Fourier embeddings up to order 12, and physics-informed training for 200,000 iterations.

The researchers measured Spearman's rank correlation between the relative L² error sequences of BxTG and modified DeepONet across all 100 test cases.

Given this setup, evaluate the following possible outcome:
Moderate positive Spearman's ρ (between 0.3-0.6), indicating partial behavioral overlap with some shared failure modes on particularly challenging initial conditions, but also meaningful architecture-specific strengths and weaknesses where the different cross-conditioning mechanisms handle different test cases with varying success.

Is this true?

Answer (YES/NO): NO